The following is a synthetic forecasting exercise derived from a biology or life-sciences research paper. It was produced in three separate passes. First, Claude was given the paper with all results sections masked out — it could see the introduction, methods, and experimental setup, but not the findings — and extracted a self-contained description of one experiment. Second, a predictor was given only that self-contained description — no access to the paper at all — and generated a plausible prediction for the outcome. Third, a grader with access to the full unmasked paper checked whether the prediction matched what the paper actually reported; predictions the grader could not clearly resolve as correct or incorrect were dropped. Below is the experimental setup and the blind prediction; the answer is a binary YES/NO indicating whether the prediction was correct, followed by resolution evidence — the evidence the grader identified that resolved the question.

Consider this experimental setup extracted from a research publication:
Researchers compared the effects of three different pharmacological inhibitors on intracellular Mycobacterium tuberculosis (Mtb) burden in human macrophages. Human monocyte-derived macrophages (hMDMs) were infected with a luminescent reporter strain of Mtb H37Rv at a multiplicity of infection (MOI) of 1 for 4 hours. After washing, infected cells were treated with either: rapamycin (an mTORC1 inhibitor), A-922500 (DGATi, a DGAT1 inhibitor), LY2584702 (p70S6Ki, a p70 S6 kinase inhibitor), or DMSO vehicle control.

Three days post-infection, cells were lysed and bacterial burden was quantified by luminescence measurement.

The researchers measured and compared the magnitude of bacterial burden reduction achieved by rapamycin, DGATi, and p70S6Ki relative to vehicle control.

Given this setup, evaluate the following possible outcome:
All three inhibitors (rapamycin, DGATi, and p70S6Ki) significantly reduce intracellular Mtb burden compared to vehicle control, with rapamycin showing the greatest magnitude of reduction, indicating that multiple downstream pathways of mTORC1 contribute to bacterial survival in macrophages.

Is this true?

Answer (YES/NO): NO